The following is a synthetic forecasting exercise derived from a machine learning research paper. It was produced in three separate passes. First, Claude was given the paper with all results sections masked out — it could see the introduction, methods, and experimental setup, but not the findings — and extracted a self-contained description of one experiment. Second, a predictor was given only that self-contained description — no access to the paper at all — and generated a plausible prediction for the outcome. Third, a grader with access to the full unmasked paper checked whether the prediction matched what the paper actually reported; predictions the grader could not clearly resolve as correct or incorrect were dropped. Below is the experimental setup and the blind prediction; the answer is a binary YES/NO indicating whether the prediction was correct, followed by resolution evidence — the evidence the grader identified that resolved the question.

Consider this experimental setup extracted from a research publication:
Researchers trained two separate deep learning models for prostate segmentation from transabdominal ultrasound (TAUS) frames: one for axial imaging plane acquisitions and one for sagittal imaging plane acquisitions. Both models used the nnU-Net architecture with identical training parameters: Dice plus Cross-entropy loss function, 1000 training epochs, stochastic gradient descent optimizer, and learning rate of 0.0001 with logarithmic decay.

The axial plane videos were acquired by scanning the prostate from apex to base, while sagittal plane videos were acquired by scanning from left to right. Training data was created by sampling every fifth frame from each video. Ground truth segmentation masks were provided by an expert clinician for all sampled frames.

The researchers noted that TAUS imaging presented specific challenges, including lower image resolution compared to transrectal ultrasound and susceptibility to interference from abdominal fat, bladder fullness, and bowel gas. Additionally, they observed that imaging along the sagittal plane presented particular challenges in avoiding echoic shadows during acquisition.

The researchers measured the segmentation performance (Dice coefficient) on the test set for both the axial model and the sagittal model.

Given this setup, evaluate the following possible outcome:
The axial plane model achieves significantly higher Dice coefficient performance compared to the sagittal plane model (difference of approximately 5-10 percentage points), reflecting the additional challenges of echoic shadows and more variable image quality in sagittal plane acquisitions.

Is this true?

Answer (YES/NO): YES